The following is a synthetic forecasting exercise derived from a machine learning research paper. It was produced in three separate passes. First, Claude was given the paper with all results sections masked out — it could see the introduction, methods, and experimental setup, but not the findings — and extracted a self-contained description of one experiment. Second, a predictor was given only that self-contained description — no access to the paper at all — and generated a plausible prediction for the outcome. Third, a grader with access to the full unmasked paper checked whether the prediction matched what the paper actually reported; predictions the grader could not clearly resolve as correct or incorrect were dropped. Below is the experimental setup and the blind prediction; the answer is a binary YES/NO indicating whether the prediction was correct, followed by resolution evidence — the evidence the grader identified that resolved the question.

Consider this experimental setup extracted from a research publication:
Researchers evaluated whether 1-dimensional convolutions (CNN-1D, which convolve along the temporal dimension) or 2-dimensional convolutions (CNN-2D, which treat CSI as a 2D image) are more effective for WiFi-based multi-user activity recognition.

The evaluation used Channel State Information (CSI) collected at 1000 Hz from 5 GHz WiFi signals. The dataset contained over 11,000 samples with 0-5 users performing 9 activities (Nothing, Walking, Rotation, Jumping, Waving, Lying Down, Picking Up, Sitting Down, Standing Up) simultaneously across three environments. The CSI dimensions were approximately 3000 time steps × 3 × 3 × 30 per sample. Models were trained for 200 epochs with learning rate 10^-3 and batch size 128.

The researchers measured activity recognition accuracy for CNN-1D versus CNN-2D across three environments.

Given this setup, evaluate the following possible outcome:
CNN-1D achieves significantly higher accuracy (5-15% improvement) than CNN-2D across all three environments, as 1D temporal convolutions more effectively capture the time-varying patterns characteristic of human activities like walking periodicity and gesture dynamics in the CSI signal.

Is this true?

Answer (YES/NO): NO